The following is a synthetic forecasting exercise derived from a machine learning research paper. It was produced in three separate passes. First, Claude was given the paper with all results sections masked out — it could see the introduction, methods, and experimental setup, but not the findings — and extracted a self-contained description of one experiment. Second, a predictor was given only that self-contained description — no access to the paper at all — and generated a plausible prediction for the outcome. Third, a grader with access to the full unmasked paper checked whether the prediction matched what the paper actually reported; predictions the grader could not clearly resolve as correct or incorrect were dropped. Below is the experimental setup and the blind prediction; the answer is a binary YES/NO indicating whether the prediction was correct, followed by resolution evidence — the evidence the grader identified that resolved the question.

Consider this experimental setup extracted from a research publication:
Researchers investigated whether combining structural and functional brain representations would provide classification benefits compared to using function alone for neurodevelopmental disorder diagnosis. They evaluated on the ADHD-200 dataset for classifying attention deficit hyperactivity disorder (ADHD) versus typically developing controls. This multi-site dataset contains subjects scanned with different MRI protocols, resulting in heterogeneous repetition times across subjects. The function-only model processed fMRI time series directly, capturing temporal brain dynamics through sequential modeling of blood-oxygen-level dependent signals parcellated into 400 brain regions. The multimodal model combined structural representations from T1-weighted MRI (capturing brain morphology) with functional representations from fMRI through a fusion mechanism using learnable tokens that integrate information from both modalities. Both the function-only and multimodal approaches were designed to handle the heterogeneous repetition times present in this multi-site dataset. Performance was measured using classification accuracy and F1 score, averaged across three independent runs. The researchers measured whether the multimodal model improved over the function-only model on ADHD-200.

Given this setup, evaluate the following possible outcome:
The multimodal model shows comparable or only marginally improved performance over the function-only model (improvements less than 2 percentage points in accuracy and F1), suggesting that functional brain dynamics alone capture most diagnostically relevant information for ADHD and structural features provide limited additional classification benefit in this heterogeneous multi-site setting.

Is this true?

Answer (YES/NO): NO